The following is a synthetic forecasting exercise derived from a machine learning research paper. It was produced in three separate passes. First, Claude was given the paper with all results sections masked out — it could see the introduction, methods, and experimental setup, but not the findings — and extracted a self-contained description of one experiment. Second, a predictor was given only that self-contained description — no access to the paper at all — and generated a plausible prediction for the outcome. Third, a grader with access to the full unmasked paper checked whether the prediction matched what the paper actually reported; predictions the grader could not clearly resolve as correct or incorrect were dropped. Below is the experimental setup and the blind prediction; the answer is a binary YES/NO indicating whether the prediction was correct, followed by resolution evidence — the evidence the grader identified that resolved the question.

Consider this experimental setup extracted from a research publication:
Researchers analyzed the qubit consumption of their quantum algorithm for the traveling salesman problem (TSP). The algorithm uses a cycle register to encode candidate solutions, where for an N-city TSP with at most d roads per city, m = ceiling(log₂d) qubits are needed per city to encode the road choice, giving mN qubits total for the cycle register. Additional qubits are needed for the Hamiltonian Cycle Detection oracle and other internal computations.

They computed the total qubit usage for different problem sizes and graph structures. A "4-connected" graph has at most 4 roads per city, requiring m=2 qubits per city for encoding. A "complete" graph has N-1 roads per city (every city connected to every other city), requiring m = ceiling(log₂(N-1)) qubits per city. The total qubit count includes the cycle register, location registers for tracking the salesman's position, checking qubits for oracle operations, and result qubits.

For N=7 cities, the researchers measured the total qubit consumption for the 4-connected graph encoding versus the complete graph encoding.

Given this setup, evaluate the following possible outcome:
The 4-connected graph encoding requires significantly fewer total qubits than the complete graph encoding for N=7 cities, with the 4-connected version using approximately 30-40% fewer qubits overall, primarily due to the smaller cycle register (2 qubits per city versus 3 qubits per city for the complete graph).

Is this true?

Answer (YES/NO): NO